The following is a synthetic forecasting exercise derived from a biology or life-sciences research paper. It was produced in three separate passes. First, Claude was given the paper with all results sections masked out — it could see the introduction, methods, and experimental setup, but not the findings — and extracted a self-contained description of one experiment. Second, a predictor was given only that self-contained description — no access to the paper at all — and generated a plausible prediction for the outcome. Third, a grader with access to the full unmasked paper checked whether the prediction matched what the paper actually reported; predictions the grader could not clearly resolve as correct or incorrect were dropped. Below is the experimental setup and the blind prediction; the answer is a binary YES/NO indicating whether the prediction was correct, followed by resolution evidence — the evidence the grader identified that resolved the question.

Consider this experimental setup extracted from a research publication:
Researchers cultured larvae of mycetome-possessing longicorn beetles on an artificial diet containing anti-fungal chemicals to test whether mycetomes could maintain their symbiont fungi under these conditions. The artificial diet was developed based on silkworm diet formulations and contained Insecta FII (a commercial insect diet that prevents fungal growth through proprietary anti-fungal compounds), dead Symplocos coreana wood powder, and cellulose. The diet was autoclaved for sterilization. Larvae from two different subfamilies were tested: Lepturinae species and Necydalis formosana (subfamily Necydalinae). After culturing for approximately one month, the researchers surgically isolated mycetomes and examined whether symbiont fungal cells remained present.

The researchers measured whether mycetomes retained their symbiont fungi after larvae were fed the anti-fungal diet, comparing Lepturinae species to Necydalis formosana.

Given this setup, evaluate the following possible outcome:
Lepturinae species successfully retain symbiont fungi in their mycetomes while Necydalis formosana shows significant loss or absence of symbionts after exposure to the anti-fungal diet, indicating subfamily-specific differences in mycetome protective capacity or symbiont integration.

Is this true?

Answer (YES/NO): YES